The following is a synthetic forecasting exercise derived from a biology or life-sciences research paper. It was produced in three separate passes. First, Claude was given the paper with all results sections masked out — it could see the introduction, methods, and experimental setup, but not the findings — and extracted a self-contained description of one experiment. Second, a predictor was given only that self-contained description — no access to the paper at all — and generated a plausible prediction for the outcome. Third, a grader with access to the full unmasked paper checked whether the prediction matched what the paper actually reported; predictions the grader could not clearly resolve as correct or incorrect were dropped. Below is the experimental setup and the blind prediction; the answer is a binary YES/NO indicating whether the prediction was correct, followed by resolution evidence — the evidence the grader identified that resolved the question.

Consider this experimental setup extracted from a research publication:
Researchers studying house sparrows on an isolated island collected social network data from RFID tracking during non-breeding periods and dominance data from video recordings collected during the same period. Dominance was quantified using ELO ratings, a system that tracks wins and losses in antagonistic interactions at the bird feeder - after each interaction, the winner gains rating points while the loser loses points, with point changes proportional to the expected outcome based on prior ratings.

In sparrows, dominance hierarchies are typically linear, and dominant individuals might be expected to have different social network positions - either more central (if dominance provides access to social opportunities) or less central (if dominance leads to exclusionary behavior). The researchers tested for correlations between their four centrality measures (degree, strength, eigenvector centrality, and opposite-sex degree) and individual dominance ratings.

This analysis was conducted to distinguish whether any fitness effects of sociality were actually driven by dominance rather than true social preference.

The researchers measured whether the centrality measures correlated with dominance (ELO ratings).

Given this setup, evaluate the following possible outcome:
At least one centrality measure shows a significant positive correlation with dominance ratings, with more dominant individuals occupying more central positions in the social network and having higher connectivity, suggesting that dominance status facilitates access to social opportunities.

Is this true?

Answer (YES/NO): NO